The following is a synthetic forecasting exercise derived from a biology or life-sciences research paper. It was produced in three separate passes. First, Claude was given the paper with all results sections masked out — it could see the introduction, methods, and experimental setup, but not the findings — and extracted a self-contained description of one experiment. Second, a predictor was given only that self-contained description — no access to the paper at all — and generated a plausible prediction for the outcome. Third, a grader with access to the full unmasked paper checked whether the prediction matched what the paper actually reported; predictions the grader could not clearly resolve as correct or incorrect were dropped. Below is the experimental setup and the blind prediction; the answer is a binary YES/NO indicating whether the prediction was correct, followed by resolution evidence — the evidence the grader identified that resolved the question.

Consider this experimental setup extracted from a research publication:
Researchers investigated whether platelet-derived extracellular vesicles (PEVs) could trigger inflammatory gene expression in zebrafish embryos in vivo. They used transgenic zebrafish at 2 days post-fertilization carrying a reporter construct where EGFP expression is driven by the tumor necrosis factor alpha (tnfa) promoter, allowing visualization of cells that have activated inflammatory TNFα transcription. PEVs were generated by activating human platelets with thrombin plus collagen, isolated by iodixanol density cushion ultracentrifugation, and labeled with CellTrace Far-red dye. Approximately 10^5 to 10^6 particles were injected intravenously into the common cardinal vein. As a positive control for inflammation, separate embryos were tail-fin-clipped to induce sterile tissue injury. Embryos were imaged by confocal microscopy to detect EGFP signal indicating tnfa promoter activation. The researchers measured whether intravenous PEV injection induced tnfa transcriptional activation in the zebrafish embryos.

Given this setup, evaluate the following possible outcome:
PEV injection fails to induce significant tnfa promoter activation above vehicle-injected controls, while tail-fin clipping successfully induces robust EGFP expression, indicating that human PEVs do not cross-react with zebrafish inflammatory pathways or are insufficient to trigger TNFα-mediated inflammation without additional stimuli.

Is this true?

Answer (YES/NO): NO